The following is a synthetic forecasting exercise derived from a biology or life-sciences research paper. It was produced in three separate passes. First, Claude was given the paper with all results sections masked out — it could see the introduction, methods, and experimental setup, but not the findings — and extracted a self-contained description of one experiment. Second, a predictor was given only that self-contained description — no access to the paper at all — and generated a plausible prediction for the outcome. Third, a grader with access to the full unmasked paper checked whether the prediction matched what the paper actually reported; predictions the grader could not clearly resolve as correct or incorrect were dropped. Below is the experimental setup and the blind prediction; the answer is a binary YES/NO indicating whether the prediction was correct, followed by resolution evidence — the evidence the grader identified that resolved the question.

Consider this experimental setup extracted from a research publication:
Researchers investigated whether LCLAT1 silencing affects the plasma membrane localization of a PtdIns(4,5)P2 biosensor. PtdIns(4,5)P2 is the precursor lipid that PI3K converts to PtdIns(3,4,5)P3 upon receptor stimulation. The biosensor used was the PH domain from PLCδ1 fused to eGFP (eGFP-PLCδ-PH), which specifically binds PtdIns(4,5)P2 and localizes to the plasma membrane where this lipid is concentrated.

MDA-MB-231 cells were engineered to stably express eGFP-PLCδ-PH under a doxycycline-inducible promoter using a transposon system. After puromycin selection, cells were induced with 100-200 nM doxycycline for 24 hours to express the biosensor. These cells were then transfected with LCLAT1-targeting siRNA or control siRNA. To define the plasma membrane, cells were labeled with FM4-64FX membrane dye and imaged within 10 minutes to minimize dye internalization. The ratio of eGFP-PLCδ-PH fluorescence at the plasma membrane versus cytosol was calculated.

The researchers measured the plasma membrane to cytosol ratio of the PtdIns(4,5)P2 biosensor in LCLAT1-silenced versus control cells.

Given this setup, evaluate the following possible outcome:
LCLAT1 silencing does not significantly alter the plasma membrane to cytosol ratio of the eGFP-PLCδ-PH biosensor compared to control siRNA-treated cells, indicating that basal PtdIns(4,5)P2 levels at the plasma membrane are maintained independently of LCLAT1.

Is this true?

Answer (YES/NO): NO